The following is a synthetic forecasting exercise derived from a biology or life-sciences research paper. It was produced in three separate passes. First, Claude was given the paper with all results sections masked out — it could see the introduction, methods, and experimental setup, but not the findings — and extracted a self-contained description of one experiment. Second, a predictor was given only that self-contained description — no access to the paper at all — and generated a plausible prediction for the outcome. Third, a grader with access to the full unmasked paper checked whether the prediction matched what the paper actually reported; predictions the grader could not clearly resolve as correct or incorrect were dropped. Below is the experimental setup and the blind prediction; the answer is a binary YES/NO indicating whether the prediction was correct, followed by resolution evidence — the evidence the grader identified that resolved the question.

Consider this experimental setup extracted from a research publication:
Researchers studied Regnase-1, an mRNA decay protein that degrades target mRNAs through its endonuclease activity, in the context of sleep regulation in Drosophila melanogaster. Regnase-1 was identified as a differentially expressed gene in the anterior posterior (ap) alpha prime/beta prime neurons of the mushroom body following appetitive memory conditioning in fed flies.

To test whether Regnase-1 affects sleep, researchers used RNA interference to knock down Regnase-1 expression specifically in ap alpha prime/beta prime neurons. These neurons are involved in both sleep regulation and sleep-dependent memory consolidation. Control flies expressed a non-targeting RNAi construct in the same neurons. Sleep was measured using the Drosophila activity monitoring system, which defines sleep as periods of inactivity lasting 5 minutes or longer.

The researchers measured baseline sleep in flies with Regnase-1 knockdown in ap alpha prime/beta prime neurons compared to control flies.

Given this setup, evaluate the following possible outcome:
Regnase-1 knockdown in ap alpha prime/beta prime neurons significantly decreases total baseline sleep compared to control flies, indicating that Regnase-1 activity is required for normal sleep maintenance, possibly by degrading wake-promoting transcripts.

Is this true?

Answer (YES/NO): YES